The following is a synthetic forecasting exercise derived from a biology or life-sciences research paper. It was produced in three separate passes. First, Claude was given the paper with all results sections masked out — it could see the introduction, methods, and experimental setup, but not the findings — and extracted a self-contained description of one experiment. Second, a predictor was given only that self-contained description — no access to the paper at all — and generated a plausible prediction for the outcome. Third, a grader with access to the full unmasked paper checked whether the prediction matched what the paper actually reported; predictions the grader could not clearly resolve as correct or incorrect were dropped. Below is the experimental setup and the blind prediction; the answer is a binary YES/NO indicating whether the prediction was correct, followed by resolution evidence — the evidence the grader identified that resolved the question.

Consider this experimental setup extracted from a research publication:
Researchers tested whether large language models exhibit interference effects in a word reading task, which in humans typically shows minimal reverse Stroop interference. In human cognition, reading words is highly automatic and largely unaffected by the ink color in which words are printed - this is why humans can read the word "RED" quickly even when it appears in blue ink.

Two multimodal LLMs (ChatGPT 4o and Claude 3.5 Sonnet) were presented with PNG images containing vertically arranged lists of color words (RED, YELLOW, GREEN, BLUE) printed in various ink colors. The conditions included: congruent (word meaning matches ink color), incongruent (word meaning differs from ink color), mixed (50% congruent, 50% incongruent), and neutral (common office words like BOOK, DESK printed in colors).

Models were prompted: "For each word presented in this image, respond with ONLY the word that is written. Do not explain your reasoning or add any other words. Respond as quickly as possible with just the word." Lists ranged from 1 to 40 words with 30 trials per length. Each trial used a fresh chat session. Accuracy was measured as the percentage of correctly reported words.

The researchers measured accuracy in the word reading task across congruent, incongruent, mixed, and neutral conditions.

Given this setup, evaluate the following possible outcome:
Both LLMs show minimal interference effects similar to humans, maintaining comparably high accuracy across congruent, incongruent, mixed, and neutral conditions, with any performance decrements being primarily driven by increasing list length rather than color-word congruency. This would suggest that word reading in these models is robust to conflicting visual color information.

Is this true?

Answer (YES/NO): YES